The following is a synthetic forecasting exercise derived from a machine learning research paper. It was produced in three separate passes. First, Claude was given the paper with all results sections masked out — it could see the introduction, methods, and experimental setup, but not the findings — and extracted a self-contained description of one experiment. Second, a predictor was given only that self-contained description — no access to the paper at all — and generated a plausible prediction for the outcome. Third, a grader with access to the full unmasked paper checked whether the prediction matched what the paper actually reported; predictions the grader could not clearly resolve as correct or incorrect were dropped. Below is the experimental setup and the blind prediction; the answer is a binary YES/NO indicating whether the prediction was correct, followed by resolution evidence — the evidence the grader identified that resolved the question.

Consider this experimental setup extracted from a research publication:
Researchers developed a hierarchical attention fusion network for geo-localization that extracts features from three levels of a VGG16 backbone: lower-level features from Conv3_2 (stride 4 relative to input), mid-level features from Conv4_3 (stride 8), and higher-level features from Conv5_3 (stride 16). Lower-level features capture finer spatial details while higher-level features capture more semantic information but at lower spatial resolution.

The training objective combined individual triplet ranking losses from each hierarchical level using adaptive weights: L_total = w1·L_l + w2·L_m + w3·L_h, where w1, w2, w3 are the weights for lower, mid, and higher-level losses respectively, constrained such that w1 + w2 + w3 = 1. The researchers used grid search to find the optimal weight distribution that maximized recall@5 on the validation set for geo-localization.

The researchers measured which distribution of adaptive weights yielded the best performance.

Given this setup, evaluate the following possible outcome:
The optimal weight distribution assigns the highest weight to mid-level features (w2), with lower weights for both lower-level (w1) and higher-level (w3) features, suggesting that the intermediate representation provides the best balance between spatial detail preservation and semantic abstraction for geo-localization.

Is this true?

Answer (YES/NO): NO